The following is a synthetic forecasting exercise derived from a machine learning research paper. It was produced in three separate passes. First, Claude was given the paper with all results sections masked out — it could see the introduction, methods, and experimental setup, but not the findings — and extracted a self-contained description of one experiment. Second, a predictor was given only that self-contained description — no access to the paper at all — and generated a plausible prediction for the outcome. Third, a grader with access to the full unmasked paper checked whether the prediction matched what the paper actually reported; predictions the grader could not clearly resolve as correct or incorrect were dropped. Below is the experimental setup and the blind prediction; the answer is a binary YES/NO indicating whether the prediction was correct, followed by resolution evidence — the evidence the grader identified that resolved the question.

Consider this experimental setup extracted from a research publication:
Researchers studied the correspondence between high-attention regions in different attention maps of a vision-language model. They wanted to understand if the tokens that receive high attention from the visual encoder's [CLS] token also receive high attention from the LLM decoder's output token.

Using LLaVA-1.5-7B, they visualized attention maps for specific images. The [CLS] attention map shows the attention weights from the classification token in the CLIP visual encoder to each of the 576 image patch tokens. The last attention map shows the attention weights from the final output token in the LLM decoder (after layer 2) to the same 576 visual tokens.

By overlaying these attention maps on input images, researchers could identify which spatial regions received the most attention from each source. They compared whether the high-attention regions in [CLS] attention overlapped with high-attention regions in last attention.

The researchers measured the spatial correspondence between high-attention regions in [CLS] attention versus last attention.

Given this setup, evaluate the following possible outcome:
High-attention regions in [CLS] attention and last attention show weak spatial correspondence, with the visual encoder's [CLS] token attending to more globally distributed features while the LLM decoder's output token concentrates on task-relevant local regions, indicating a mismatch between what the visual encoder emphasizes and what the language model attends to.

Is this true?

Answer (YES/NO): NO